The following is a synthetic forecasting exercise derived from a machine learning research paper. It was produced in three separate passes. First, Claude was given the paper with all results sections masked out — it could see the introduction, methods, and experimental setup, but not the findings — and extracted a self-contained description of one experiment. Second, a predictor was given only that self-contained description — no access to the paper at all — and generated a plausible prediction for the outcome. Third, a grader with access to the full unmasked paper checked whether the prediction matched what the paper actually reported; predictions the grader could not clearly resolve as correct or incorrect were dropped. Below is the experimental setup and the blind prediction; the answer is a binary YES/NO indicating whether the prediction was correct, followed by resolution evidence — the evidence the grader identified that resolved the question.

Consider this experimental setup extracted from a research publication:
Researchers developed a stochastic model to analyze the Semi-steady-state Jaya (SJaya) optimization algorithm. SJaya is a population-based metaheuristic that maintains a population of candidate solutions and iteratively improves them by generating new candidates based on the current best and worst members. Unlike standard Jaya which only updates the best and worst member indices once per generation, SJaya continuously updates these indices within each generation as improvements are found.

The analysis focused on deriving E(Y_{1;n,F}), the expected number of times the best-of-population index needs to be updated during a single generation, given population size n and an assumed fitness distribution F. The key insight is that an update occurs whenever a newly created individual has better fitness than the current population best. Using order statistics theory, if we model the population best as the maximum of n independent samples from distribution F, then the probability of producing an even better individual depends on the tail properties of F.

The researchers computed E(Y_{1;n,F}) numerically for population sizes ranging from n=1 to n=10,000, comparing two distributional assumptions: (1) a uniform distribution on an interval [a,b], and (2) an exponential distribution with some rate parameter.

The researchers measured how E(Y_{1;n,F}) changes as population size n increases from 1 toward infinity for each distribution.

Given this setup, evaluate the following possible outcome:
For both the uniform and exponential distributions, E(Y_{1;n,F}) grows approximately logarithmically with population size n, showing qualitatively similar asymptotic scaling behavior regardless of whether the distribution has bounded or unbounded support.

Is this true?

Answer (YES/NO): NO